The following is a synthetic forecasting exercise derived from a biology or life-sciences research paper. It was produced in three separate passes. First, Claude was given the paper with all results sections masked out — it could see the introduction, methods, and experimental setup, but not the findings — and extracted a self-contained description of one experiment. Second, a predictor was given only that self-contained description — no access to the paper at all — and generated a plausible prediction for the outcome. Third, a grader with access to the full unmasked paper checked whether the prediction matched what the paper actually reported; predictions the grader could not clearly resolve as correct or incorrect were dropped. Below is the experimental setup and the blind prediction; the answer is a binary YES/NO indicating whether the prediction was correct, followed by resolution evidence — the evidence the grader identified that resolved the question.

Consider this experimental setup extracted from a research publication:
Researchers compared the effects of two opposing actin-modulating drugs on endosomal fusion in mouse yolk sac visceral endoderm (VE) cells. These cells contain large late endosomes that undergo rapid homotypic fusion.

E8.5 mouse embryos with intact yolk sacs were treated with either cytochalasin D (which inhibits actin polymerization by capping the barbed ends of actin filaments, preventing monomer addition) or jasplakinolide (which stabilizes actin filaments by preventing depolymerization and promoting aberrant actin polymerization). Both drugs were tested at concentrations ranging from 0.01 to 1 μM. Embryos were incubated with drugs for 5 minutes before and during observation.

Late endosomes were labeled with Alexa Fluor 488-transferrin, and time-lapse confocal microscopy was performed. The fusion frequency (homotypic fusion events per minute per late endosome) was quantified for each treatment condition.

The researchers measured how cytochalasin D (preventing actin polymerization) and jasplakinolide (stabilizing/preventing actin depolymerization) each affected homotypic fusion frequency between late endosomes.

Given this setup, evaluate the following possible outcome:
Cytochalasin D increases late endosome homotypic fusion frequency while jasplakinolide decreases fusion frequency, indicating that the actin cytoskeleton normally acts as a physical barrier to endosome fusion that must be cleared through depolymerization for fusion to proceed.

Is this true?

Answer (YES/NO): NO